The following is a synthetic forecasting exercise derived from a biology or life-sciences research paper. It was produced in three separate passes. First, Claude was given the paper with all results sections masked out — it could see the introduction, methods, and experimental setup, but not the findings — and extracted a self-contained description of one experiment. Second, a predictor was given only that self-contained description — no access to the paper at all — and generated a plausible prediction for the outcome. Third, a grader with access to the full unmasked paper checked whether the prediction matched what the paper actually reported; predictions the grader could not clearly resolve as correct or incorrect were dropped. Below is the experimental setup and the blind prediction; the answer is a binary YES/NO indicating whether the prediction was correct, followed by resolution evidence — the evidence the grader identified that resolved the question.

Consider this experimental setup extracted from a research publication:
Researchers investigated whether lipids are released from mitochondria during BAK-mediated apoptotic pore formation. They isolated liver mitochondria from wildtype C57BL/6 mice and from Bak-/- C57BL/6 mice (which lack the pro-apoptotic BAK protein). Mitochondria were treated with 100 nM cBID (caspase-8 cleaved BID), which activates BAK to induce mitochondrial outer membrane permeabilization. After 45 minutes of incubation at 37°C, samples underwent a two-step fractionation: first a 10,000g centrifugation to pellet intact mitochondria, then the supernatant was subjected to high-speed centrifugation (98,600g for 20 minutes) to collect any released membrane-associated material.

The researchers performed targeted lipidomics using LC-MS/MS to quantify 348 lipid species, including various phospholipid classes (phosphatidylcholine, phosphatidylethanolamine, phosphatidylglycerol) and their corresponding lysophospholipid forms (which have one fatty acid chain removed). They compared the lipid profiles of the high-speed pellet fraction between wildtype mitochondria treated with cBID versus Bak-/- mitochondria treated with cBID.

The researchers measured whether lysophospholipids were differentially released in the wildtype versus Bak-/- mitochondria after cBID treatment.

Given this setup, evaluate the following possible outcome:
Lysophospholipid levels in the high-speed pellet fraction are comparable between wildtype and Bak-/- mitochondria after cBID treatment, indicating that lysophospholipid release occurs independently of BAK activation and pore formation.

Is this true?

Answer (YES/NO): NO